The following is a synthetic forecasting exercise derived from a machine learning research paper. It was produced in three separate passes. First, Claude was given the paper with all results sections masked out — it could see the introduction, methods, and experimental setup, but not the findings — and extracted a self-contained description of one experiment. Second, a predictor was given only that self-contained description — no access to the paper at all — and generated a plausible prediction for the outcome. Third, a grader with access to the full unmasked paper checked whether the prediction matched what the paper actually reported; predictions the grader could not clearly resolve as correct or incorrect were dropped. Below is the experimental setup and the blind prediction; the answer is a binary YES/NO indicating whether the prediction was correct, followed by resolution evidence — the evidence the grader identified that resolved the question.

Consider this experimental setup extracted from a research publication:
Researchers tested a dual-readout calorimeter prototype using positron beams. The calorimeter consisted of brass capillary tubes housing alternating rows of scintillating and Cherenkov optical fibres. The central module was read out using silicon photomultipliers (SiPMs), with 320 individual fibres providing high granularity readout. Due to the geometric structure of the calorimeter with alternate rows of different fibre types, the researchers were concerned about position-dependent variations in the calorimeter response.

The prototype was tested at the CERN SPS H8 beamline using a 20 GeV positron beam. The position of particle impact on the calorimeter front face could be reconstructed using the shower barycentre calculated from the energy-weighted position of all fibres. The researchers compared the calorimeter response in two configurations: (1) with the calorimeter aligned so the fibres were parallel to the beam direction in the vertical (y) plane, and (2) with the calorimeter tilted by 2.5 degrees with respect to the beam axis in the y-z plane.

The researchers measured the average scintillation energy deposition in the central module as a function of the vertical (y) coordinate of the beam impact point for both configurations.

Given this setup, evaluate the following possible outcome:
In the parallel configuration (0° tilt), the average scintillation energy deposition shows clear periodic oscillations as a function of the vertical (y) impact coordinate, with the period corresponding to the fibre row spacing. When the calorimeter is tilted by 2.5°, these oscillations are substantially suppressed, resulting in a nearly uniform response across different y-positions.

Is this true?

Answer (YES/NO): YES